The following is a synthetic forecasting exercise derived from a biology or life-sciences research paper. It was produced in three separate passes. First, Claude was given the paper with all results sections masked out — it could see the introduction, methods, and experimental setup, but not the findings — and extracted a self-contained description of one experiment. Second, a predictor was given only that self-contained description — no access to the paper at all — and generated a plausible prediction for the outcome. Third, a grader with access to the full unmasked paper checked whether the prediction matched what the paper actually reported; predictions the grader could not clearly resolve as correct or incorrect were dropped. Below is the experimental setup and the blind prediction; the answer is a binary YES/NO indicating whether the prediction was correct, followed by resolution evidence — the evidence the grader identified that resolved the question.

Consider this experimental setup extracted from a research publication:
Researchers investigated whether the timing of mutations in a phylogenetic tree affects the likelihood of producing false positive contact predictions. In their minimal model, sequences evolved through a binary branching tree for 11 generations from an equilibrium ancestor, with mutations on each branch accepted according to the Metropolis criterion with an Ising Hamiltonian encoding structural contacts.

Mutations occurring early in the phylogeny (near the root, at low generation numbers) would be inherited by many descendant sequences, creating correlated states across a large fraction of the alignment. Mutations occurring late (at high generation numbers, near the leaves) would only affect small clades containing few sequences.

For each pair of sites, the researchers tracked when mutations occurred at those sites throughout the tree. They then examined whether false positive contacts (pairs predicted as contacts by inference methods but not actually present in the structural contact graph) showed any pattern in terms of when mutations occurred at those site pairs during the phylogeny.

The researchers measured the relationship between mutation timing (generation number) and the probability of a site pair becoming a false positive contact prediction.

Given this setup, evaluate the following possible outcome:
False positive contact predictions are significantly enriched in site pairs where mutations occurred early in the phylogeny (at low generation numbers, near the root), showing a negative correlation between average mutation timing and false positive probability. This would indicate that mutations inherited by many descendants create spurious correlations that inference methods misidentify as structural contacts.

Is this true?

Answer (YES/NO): YES